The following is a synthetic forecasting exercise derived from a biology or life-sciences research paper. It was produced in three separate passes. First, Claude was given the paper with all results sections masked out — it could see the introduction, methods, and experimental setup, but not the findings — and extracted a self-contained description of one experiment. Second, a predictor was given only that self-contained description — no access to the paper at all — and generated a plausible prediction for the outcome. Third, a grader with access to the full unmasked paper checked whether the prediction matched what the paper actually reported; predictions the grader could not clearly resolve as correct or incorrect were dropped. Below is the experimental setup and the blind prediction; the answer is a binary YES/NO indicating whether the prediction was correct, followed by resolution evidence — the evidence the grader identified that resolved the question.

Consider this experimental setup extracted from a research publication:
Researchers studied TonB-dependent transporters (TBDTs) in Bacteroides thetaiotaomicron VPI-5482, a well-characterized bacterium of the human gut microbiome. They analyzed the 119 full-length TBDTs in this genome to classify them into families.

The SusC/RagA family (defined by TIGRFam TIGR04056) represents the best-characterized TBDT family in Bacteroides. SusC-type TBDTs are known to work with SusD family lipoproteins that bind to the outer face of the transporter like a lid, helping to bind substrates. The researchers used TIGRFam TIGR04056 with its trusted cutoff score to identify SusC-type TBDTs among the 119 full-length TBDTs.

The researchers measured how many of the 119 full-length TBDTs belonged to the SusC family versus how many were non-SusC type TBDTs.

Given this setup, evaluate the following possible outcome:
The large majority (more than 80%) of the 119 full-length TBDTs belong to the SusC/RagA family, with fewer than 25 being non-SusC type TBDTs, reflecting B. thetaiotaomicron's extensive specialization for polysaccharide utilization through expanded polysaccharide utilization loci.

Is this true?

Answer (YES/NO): YES